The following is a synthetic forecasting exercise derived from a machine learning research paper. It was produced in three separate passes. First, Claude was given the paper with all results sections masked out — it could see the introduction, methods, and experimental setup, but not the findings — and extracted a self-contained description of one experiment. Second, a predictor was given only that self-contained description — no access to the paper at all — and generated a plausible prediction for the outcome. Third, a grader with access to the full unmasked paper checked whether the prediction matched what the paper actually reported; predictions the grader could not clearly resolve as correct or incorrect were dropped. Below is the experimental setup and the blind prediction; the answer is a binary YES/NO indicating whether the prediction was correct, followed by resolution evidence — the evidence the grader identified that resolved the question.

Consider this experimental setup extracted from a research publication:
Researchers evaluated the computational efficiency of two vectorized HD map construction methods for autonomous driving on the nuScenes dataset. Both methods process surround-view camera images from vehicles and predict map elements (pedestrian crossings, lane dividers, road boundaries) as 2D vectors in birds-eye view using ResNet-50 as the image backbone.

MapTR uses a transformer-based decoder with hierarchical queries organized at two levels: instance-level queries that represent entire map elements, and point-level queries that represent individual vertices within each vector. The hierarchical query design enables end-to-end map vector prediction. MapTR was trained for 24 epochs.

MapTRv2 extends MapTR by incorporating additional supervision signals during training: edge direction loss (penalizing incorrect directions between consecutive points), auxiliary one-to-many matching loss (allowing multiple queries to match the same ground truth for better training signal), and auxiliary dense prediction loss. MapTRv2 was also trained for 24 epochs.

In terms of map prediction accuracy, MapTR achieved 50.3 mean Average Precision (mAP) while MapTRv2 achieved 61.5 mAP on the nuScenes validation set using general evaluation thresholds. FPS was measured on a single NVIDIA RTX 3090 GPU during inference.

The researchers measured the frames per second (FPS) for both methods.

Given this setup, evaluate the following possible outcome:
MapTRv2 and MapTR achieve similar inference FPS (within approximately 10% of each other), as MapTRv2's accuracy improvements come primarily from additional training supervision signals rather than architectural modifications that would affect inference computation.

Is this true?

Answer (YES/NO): NO